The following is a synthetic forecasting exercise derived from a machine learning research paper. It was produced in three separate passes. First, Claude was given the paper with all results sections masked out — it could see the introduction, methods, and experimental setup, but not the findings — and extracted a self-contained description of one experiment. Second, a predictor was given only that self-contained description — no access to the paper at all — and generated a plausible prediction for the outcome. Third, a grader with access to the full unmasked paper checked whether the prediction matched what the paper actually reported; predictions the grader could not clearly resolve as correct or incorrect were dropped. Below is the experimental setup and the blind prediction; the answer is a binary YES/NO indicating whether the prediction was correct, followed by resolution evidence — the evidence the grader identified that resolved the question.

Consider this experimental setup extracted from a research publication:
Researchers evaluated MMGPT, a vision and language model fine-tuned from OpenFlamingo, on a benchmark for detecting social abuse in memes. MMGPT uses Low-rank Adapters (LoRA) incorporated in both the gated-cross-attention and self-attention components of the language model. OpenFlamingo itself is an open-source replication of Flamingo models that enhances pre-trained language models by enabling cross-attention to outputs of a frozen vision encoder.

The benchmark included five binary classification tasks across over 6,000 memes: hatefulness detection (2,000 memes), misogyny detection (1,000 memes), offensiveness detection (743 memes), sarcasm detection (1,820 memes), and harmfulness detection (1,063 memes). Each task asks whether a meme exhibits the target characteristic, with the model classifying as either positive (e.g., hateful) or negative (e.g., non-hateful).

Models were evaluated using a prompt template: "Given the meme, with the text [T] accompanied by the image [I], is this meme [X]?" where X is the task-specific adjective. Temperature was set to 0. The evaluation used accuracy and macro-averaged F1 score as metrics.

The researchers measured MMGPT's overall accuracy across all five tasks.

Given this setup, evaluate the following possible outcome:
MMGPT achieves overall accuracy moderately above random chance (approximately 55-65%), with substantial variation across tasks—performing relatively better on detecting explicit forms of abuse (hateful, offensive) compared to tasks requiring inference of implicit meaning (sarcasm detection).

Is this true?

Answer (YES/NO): NO